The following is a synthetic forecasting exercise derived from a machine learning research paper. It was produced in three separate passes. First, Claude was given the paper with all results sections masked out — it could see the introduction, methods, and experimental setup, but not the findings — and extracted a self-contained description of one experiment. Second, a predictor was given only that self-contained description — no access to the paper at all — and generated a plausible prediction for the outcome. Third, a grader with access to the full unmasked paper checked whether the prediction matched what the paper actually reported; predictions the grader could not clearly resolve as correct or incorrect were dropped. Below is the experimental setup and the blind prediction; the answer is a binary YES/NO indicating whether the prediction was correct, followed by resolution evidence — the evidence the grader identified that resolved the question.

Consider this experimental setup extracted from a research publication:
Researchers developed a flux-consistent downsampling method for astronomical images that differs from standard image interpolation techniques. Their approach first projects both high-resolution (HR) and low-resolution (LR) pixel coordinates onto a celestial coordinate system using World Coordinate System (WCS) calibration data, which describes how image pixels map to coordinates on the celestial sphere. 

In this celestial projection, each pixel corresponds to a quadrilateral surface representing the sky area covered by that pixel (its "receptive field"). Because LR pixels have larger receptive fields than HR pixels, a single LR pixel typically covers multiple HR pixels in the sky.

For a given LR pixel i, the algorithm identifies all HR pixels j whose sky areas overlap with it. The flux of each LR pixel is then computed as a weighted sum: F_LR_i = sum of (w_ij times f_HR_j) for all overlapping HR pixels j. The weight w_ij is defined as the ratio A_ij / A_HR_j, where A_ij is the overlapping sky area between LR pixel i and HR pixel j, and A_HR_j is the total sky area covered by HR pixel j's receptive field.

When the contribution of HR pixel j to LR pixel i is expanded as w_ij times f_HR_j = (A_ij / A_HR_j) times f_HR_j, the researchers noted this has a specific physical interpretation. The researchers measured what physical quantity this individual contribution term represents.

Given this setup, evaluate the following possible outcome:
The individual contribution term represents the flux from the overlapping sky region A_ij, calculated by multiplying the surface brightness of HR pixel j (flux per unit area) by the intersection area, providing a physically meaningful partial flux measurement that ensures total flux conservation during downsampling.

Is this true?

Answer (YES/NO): YES